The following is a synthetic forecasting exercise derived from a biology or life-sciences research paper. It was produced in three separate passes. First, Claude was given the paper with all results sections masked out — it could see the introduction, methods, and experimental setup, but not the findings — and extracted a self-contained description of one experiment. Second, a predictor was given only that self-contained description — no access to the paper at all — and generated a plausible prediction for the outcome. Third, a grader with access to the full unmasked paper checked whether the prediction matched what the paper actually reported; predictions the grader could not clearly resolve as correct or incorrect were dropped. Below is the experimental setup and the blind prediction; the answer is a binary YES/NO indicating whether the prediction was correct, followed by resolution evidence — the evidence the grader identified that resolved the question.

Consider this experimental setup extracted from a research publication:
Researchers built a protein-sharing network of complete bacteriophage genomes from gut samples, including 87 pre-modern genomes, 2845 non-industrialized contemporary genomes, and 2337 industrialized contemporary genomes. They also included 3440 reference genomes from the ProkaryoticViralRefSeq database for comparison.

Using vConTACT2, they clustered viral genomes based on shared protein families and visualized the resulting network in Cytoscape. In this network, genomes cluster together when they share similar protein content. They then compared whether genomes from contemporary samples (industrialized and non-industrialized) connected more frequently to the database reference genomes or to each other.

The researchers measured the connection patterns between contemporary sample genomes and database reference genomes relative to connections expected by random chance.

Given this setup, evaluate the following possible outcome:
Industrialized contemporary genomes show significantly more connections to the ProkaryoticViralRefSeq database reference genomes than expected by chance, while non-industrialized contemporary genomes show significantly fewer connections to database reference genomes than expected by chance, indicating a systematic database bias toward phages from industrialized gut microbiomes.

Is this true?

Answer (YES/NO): NO